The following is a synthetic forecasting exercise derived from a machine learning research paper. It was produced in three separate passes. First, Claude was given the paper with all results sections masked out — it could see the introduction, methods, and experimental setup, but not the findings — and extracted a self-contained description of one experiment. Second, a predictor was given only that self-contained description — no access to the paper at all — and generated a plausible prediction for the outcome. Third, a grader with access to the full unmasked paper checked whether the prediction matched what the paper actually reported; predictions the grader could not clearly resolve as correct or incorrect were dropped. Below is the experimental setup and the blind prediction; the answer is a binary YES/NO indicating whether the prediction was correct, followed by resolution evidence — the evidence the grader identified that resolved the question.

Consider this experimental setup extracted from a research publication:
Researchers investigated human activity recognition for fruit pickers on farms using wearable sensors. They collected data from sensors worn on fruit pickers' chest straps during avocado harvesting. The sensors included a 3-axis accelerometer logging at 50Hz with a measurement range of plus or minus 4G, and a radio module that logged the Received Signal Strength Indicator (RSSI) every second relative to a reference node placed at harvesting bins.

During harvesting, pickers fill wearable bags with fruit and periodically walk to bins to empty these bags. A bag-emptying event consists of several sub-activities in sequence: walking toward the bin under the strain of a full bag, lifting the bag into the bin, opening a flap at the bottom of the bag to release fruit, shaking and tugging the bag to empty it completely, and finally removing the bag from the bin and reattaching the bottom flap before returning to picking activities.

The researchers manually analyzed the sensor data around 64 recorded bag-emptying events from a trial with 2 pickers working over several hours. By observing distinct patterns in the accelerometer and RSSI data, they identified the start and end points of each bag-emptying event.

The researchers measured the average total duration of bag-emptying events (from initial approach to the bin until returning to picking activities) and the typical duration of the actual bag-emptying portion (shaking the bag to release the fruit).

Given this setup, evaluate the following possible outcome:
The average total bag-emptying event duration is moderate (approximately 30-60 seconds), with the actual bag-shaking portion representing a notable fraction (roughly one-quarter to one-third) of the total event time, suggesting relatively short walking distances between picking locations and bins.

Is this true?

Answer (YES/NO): YES